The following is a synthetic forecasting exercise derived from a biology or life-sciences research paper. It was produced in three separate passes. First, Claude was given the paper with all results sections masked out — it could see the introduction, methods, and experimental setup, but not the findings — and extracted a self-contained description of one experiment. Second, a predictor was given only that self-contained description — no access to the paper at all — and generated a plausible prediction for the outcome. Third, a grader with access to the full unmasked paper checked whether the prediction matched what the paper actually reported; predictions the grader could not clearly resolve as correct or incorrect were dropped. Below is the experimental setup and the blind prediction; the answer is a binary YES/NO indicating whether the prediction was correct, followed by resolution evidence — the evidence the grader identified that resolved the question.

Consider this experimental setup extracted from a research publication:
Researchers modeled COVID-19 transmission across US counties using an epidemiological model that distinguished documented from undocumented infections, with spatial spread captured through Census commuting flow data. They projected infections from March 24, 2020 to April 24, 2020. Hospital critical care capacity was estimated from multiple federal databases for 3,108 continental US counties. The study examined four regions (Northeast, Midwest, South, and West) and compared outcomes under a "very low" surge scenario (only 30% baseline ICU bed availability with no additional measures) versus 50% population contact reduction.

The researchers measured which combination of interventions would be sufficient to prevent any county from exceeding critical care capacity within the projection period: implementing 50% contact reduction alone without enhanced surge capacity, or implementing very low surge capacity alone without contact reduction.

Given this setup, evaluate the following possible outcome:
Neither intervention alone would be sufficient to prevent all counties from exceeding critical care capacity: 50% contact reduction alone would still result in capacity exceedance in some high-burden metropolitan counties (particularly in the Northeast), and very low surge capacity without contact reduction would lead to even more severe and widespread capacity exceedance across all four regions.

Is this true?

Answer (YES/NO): YES